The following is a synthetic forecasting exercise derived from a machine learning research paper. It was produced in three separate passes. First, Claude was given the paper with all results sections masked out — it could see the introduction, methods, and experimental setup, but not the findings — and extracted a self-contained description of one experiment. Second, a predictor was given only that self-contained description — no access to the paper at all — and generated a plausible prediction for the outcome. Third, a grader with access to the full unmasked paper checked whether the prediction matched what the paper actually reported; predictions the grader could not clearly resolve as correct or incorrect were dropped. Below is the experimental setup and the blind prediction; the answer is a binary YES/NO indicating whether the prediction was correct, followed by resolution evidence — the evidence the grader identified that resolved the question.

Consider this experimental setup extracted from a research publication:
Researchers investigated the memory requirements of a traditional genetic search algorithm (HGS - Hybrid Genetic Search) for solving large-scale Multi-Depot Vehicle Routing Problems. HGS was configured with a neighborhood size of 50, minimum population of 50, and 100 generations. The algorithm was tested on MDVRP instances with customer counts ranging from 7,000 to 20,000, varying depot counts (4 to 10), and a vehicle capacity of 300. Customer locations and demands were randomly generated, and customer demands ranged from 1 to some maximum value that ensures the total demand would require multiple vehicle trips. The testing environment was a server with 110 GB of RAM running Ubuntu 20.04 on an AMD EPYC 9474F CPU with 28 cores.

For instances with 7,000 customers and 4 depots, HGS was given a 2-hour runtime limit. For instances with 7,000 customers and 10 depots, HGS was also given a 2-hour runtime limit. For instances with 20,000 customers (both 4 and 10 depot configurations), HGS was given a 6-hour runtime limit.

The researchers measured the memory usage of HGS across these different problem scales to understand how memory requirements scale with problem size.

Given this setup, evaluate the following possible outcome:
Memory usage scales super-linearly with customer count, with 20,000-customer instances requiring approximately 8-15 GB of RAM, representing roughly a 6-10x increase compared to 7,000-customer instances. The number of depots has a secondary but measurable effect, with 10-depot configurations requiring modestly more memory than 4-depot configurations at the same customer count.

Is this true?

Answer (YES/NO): NO